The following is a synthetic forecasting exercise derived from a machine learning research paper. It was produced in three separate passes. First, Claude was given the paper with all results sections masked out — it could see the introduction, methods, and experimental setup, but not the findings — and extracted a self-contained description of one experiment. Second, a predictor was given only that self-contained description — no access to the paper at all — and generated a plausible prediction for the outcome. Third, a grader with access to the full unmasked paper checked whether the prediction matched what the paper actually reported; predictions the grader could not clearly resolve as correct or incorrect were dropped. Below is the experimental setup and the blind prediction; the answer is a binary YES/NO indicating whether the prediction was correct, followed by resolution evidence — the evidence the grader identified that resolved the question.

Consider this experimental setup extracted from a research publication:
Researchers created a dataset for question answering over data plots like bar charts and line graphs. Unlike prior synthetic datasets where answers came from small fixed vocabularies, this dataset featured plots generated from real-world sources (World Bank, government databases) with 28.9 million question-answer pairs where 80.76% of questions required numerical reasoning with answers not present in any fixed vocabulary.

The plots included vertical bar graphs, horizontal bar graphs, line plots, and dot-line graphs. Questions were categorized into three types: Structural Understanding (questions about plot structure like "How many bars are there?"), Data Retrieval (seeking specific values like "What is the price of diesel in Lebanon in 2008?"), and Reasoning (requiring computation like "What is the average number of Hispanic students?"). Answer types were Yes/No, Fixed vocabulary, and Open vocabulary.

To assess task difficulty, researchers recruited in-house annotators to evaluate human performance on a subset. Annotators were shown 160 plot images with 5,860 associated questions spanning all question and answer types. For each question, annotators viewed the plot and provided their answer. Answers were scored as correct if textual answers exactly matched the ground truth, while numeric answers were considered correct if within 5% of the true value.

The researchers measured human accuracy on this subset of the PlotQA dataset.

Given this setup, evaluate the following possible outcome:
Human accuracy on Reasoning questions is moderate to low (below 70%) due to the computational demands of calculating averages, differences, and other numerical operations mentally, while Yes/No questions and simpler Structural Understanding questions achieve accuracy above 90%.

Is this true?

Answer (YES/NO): NO